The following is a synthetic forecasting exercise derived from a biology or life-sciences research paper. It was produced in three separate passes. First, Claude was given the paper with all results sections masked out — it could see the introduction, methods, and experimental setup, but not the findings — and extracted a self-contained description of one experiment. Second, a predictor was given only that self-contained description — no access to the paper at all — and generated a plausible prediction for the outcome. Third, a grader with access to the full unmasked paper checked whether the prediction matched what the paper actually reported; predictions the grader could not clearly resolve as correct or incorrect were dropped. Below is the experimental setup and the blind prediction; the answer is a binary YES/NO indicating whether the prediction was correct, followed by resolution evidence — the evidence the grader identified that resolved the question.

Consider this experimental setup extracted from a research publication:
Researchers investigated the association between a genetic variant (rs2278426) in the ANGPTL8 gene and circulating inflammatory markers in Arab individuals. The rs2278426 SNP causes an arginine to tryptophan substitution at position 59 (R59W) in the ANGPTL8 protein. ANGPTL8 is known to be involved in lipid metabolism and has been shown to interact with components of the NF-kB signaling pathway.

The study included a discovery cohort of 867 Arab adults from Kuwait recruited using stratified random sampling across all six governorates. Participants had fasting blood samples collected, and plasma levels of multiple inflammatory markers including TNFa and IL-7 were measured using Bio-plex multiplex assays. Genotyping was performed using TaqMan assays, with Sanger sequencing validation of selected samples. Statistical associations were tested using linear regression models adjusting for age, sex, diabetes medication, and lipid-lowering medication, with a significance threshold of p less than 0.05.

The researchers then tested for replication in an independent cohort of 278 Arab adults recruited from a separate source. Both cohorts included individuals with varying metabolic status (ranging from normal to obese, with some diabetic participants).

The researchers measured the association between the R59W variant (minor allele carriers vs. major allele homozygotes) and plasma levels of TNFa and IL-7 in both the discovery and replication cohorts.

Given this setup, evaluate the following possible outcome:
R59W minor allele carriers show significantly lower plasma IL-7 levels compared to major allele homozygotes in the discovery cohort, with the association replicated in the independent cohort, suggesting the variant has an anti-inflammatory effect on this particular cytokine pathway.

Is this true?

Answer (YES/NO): NO